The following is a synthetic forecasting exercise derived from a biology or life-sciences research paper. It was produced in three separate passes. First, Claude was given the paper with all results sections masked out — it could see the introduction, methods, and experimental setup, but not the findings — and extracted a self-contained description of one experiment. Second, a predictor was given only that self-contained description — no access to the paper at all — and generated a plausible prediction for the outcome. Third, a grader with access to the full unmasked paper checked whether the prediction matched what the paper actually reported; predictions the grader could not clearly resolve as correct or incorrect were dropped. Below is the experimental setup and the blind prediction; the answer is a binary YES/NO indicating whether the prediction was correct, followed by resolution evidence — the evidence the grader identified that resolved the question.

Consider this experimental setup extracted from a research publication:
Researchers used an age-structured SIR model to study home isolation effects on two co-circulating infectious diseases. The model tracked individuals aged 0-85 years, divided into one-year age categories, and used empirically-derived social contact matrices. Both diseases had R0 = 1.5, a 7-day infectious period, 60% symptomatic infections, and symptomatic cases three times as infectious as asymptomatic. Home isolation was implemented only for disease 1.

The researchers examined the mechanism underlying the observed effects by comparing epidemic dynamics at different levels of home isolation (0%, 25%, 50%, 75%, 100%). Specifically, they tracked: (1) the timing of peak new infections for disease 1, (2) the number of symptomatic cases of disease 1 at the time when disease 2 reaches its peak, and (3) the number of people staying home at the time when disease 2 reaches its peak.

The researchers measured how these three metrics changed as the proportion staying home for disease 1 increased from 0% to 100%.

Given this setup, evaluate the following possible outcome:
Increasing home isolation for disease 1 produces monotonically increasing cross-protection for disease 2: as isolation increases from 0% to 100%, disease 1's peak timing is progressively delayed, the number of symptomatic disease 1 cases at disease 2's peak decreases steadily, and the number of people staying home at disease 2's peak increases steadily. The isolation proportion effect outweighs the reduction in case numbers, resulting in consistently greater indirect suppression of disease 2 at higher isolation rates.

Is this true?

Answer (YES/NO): NO